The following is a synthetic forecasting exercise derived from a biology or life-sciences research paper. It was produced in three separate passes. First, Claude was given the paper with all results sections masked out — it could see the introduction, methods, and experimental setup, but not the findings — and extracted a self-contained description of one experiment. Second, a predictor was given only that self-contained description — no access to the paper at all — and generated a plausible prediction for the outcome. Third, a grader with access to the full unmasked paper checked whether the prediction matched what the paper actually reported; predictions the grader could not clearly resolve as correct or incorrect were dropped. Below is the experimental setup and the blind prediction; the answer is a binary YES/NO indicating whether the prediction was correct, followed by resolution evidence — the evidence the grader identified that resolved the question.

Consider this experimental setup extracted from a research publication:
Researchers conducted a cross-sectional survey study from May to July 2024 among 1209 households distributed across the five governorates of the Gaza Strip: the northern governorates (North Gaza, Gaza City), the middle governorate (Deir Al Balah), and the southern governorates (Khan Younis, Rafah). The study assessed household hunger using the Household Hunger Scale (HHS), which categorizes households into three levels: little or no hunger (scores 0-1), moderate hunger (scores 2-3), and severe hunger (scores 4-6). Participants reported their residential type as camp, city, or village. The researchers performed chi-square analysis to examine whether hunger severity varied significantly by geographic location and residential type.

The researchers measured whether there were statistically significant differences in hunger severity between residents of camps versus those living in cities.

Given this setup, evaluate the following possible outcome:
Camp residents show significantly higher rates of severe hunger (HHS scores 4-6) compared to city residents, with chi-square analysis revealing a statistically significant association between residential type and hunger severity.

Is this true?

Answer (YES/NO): NO